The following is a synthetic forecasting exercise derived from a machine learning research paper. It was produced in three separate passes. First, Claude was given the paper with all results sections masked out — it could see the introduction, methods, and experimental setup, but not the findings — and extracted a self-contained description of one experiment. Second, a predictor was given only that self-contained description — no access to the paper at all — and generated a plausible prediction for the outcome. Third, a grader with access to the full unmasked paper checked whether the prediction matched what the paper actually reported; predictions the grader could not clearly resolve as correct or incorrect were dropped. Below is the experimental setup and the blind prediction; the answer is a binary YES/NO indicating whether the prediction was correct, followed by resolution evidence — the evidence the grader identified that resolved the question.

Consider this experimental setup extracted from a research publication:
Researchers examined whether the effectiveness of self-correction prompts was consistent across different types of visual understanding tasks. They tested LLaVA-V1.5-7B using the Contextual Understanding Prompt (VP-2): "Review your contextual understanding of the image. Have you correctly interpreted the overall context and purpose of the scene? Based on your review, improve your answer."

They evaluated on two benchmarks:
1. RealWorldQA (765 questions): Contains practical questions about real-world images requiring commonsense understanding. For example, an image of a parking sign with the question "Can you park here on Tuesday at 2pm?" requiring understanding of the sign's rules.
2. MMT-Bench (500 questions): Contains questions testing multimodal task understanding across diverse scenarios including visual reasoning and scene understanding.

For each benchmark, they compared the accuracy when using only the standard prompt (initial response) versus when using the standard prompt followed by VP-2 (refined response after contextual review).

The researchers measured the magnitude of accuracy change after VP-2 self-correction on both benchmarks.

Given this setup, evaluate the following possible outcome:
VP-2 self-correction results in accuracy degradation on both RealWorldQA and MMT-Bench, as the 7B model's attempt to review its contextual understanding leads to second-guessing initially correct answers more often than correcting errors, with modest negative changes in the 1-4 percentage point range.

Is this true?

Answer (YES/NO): NO